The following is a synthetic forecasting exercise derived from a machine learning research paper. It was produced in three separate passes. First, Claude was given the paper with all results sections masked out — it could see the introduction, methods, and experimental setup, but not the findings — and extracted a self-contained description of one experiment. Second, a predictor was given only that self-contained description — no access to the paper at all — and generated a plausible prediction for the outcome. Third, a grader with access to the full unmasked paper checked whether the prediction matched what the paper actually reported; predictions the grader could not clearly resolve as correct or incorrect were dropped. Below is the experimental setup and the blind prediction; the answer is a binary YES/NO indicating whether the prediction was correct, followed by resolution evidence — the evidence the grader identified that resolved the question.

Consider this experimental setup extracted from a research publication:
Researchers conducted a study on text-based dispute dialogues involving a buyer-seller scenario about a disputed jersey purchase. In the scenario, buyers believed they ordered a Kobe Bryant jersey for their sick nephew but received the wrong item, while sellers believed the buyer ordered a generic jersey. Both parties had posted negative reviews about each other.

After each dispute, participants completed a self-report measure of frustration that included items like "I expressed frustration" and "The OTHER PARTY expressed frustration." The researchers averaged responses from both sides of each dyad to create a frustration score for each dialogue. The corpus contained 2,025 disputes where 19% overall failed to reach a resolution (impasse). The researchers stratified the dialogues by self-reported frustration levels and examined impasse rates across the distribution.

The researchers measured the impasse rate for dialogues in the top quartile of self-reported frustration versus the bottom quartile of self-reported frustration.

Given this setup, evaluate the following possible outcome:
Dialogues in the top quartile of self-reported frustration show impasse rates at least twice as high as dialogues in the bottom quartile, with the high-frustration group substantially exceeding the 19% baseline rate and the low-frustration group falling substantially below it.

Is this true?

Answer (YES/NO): YES